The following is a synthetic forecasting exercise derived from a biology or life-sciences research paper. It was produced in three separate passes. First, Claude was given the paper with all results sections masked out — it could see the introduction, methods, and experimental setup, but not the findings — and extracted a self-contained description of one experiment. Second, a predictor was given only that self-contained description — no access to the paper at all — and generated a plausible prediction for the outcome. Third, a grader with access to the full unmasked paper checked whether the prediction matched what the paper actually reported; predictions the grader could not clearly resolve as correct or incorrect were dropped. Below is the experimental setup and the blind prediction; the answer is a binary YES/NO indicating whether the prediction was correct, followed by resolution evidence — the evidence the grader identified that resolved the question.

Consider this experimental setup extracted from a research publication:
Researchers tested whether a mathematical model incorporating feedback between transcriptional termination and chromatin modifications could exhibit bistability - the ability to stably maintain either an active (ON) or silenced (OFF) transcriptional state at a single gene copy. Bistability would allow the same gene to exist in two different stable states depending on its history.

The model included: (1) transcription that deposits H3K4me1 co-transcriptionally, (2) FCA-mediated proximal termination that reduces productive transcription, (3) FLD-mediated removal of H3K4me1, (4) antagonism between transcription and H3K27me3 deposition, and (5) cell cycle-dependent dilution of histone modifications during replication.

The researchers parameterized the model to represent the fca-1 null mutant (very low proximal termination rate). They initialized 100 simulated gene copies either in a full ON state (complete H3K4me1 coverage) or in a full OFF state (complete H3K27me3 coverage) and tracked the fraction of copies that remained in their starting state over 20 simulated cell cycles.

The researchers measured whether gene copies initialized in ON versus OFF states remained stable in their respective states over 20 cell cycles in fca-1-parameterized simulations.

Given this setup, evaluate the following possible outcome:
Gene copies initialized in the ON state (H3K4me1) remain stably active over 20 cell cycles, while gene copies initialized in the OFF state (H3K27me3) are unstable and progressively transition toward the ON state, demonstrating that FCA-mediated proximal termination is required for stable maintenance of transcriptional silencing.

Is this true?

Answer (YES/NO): NO